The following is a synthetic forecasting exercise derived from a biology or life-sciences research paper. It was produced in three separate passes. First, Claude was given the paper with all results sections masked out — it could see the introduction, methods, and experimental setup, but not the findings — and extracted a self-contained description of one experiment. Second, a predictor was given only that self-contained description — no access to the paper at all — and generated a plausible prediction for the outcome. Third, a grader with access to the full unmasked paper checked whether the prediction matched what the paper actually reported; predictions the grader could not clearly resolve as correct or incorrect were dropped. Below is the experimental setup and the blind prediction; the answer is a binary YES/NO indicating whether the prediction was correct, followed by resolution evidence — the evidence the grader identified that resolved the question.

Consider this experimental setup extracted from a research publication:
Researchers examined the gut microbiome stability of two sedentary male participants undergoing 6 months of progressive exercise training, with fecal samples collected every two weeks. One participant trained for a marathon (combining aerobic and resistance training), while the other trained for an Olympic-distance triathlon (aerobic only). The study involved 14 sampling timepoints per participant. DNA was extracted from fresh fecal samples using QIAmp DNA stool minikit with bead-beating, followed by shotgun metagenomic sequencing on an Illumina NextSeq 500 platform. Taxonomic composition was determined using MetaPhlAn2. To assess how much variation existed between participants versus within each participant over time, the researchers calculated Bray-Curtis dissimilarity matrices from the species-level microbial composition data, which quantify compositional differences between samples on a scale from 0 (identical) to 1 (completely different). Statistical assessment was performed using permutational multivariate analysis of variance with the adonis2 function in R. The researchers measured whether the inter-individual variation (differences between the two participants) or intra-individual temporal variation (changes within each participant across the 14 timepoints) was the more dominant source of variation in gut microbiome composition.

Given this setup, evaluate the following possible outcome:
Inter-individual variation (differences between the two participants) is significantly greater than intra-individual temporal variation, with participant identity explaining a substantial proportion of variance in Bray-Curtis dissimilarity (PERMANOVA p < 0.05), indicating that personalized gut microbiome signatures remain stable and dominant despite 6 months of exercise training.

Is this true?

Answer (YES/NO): YES